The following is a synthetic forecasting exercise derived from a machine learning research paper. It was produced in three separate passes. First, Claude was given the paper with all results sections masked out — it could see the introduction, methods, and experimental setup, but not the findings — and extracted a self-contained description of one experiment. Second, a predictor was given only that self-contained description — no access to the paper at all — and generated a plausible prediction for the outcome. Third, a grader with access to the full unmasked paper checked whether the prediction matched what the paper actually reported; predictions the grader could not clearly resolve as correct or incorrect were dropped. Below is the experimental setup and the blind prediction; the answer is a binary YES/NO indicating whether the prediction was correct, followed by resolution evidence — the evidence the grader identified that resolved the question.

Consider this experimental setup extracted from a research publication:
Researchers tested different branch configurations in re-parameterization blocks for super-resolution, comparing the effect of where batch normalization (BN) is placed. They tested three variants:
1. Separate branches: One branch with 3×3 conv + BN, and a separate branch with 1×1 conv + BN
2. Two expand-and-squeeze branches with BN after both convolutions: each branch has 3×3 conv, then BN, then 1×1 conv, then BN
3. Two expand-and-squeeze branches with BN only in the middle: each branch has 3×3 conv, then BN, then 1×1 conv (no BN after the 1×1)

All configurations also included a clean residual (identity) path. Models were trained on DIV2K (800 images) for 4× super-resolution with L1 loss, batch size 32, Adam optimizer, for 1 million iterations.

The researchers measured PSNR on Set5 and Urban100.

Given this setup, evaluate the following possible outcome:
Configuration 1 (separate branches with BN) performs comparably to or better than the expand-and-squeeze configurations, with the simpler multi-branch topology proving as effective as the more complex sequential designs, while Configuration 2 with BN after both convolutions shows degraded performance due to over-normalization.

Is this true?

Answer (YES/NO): NO